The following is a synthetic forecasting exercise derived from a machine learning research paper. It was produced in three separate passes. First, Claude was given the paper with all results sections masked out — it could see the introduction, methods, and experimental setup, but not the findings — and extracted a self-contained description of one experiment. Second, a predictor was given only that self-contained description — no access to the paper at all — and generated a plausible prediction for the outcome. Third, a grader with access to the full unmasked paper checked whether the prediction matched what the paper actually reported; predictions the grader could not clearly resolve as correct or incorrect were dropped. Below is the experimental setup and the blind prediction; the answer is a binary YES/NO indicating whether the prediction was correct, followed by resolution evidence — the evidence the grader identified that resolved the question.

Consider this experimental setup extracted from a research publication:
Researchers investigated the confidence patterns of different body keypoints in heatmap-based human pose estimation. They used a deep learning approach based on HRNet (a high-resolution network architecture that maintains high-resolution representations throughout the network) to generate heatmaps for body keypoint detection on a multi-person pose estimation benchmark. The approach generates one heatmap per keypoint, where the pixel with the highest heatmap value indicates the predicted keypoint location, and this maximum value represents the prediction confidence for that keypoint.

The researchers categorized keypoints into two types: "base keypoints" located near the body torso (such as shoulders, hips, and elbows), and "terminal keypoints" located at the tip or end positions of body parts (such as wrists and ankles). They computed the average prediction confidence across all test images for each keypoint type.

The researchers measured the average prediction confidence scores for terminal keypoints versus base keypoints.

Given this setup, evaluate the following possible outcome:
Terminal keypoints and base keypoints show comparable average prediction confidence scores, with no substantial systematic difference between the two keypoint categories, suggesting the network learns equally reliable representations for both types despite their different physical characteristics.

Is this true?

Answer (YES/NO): NO